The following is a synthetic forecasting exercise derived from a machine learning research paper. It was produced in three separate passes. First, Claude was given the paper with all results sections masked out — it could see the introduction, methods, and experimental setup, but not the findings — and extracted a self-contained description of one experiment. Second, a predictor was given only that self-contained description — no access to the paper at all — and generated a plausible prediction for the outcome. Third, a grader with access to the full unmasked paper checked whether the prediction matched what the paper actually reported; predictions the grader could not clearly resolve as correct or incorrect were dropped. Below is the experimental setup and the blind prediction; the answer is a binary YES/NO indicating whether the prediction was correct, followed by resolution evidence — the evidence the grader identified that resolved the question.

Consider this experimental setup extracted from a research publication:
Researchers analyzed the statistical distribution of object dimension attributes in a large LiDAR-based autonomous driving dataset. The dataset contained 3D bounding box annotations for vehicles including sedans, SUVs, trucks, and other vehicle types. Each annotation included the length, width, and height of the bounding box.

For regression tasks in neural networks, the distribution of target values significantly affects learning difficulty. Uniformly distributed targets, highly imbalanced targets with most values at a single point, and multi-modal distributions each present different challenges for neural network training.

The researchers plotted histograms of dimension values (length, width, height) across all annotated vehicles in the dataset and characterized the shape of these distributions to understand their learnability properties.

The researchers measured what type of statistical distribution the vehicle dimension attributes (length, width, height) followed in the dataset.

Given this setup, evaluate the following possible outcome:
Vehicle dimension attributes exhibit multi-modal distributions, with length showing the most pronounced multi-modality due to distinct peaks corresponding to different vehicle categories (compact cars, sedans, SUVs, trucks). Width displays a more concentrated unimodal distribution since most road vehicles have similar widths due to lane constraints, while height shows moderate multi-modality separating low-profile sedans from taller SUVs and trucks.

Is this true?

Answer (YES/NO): NO